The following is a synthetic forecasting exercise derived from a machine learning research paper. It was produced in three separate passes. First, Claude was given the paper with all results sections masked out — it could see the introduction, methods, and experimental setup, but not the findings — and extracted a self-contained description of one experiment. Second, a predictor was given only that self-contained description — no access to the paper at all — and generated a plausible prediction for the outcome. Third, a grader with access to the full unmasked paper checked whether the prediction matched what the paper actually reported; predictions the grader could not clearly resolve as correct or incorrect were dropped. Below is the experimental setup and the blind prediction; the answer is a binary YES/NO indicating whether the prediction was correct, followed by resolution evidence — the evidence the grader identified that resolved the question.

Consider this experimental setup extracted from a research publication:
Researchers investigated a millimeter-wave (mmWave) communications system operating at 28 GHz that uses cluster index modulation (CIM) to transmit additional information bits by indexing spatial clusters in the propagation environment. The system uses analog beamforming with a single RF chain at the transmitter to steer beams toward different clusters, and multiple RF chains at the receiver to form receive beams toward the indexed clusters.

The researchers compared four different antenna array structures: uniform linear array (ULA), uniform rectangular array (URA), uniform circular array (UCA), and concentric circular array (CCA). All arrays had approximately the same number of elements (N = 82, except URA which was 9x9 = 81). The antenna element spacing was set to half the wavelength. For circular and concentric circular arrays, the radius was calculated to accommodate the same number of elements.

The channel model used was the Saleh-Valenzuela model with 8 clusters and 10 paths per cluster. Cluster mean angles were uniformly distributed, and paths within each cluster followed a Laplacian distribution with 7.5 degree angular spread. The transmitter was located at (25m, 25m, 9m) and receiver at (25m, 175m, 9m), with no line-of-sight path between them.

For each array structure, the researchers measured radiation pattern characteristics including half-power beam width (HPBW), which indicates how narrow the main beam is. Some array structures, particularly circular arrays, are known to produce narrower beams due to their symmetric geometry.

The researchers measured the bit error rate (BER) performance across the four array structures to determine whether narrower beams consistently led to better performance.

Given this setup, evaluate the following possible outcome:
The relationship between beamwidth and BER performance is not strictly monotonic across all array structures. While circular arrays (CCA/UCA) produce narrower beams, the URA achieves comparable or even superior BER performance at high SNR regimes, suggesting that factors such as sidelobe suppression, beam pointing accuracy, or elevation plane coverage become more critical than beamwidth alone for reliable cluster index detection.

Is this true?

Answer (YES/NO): YES